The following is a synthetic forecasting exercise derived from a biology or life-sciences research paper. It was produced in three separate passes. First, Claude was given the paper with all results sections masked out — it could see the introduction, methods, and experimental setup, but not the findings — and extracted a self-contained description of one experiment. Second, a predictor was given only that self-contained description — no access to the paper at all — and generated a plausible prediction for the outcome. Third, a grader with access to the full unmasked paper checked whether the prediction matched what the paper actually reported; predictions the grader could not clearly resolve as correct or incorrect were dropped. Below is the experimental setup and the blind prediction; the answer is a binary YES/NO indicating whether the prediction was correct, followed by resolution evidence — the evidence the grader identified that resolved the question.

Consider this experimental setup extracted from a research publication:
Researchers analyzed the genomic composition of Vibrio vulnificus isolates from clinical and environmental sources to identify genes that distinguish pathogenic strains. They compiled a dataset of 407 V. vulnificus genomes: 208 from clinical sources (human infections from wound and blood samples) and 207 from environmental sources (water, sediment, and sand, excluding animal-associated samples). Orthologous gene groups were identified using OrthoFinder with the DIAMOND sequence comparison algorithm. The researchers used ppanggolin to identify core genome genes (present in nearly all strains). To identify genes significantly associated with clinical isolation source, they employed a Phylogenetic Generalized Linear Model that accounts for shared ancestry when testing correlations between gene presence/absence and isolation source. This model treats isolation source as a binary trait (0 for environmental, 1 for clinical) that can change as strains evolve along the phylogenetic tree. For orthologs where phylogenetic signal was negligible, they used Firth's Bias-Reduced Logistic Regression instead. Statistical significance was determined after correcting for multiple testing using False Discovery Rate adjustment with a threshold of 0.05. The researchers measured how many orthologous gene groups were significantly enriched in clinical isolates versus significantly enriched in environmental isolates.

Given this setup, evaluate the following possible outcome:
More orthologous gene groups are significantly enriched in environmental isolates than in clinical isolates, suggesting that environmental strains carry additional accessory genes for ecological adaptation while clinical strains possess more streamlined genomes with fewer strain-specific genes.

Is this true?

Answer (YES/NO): NO